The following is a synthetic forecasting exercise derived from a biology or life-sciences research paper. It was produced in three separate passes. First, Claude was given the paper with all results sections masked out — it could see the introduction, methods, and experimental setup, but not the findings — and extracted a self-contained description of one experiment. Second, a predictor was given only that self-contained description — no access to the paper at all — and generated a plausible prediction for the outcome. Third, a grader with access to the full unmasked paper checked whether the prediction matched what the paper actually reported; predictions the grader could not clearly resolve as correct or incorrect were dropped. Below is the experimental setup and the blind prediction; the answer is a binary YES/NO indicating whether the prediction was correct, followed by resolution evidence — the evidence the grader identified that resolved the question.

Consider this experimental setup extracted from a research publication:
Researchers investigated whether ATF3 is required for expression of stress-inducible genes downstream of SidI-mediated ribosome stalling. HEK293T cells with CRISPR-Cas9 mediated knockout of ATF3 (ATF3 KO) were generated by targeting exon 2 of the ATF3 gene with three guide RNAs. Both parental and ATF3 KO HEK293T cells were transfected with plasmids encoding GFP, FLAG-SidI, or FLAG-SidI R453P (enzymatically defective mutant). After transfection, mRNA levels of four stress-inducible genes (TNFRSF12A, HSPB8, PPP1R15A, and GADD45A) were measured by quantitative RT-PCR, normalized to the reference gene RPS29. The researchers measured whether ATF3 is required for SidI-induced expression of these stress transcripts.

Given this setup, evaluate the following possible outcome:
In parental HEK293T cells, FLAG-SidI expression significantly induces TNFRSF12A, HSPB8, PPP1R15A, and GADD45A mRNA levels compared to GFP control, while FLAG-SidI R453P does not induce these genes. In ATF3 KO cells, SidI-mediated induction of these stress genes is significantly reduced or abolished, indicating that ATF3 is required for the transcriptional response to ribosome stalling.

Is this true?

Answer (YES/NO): YES